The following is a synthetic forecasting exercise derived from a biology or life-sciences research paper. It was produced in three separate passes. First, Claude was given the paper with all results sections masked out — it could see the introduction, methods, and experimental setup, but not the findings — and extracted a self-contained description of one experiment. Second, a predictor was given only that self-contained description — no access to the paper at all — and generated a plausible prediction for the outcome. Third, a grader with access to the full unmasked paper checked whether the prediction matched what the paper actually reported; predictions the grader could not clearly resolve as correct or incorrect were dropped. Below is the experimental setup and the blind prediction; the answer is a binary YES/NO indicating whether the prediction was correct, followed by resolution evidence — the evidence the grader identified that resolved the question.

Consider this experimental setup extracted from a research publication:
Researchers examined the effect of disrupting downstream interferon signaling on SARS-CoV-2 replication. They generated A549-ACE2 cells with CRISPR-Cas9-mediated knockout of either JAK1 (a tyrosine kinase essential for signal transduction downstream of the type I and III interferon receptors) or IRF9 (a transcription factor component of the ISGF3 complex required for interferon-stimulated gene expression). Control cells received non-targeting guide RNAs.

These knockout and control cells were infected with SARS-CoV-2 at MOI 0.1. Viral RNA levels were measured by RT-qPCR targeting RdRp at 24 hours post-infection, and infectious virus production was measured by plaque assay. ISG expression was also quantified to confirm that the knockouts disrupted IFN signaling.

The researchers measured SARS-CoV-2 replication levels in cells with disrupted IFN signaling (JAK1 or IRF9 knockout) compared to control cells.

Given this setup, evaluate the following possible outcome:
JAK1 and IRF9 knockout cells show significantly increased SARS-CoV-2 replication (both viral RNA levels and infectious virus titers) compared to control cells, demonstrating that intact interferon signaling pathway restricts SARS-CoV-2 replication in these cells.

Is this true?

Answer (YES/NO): NO